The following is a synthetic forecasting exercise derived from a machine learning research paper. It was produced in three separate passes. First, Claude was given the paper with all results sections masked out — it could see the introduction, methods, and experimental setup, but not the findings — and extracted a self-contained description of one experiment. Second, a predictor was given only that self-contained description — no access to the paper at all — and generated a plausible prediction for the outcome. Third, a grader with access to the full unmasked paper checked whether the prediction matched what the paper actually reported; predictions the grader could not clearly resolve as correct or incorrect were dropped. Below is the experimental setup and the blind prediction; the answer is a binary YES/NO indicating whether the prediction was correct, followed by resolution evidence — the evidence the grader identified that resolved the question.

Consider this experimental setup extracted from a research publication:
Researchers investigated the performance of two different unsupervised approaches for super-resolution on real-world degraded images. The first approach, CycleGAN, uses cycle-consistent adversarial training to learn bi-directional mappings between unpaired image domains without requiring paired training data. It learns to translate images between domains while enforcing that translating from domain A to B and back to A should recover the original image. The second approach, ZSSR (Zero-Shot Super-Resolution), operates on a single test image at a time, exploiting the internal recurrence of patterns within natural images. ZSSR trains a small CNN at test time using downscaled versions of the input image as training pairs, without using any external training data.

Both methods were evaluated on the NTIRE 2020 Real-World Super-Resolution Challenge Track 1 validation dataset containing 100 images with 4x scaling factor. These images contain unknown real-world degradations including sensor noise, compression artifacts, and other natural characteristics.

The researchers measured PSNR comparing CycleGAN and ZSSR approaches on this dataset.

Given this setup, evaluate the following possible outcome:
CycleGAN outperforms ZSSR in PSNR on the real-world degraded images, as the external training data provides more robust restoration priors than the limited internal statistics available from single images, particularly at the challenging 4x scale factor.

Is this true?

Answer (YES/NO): YES